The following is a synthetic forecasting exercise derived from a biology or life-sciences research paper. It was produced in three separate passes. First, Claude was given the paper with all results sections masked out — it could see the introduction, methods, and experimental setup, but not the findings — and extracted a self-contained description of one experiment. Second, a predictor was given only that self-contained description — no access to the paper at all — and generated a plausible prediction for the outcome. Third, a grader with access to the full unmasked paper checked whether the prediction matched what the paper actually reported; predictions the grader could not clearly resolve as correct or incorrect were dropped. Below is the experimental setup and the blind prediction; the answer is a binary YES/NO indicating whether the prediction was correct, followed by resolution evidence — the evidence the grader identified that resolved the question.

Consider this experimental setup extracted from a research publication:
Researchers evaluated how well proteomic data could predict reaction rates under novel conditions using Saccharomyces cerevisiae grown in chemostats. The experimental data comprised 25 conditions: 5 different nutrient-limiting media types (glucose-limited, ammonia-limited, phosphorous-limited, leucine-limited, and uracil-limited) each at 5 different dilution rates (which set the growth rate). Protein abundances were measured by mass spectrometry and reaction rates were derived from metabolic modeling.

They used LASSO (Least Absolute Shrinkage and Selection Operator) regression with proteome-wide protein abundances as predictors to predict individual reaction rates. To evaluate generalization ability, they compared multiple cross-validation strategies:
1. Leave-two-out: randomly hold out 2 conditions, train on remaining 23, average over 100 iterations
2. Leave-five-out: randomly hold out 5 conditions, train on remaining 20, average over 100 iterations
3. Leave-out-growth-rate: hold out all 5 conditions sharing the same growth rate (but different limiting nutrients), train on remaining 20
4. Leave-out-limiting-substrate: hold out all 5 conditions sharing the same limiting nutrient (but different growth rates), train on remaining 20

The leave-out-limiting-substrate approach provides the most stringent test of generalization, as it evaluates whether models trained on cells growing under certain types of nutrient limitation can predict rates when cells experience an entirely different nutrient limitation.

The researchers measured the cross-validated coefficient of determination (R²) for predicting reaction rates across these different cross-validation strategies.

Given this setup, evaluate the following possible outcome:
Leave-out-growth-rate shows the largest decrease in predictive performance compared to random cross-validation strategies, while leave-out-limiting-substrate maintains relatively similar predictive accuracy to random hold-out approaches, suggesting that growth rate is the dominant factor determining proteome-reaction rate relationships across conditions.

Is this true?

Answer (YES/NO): NO